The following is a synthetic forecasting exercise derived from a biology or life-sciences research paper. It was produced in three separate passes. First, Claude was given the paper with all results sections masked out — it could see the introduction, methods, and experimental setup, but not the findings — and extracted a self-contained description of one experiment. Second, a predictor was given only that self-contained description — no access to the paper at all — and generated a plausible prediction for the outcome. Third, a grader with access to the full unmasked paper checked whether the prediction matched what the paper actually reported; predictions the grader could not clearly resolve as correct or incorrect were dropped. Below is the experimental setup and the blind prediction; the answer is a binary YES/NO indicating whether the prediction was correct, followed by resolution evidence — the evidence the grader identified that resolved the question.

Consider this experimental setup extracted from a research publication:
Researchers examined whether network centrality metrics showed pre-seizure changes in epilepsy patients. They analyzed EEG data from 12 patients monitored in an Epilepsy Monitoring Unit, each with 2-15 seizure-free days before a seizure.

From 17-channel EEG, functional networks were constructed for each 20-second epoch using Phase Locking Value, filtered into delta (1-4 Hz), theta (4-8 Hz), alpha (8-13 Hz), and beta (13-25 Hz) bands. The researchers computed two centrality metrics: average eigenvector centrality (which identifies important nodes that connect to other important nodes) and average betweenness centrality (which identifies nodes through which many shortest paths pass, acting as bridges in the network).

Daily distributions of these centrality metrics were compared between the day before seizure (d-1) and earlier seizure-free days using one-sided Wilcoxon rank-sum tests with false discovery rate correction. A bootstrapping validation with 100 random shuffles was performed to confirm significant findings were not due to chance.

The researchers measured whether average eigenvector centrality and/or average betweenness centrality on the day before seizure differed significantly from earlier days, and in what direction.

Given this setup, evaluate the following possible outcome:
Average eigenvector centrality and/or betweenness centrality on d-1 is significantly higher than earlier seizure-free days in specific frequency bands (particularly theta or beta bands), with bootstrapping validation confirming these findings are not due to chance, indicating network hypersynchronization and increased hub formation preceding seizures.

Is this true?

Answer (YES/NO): NO